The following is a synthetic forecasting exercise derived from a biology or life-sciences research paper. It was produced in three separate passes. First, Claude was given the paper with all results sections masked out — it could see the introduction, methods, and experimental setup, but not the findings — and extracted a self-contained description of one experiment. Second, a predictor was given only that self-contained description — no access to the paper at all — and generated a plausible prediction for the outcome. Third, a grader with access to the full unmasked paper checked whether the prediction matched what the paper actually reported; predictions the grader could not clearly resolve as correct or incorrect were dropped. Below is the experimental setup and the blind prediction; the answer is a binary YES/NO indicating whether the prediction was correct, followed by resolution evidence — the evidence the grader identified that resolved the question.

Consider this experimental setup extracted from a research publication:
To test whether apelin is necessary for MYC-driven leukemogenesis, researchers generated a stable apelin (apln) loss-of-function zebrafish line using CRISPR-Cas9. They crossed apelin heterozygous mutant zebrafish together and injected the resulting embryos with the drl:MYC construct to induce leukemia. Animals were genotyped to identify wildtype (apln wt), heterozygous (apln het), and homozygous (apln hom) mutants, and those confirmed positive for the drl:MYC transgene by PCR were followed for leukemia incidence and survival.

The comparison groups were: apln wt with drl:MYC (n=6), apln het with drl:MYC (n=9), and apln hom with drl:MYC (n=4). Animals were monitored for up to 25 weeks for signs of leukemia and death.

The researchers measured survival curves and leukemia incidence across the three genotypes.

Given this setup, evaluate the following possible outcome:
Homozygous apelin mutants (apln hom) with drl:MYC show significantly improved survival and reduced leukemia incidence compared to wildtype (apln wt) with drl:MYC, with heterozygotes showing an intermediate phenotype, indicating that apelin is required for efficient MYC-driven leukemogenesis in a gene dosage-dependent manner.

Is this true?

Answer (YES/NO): YES